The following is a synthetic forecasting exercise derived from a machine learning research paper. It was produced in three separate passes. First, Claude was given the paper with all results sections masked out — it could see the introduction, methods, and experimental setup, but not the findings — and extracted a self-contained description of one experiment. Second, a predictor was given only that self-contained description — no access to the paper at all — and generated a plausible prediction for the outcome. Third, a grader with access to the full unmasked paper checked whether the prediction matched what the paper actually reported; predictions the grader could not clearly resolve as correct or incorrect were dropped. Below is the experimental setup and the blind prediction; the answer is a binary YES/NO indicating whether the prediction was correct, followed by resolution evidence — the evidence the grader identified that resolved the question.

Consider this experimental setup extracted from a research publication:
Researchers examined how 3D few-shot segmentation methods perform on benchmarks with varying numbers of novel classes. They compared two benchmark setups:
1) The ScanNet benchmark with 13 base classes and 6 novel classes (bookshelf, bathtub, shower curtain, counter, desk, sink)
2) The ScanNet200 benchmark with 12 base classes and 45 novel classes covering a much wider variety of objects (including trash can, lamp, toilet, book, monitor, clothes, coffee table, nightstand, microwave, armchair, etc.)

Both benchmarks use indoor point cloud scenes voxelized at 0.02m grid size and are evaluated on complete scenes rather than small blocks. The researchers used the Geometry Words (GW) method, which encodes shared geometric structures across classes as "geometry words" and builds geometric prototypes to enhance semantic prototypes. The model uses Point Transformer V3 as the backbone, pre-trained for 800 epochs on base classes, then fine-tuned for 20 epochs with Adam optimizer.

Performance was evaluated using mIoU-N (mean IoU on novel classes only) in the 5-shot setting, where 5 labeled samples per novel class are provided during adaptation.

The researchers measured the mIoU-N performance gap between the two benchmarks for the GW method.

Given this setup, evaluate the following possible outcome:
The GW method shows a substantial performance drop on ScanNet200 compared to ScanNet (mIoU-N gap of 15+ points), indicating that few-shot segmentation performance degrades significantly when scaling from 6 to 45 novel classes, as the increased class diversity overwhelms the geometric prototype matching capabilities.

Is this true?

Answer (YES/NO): NO